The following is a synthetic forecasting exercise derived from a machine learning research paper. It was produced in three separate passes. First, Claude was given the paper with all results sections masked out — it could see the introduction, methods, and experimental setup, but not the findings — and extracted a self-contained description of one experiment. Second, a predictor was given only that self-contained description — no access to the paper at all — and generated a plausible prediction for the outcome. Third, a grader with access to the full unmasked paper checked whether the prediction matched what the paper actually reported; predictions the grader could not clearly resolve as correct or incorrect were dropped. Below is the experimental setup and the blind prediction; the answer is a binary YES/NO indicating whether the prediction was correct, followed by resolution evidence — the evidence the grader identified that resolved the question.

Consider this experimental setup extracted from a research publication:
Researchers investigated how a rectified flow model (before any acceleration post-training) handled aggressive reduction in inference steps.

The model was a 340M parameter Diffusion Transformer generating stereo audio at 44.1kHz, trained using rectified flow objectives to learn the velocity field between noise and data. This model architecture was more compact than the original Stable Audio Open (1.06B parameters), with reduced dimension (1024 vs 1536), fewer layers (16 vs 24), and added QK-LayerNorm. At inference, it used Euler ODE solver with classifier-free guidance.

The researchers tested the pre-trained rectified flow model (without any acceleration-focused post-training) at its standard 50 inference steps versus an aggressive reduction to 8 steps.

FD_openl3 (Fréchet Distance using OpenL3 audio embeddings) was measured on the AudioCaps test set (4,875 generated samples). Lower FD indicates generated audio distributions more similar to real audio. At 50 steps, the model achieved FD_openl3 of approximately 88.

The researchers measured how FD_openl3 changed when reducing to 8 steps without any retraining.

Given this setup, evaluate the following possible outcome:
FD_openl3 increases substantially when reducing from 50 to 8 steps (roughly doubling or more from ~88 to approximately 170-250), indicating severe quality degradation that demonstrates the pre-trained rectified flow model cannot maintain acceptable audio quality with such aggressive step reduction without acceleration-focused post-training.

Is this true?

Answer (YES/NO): NO